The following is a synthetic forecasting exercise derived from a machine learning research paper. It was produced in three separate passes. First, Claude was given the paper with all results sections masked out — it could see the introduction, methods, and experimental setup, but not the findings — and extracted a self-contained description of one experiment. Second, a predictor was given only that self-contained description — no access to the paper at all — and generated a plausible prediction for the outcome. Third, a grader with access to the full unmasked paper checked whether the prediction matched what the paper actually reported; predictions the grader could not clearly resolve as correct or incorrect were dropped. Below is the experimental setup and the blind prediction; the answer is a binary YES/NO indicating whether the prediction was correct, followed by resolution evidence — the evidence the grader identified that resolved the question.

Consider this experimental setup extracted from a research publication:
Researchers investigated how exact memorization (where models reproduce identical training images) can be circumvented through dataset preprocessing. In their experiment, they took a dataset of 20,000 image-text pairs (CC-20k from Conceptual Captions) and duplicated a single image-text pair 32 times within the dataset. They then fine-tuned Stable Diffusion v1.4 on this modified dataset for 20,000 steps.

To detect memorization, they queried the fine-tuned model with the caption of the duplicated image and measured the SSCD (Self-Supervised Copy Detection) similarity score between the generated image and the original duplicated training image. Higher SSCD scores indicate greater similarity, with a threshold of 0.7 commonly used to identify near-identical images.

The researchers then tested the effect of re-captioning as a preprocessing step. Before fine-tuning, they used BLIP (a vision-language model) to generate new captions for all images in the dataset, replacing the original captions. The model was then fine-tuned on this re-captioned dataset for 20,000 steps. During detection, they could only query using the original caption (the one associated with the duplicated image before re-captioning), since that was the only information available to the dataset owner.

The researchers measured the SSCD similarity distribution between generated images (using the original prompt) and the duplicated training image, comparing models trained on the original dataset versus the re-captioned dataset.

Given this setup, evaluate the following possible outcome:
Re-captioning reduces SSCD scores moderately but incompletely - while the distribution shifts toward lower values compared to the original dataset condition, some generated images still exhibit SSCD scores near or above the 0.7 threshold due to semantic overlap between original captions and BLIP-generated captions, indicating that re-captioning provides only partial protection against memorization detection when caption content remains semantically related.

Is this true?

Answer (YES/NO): NO